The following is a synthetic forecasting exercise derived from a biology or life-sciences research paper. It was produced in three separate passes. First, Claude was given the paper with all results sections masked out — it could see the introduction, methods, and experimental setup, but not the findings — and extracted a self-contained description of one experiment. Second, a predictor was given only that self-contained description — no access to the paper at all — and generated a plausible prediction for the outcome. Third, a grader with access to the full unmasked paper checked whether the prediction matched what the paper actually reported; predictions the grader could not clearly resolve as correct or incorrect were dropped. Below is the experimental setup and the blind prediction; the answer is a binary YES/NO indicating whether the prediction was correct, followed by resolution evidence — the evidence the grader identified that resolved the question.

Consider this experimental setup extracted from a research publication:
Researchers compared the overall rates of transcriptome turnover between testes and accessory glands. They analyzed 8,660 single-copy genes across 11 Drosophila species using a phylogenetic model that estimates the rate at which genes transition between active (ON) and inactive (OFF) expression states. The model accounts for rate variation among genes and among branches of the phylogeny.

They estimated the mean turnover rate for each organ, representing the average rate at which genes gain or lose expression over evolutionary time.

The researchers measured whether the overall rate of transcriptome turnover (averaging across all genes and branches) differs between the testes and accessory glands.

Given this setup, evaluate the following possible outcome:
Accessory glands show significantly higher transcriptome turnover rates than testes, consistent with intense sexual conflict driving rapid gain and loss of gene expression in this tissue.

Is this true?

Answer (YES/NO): NO